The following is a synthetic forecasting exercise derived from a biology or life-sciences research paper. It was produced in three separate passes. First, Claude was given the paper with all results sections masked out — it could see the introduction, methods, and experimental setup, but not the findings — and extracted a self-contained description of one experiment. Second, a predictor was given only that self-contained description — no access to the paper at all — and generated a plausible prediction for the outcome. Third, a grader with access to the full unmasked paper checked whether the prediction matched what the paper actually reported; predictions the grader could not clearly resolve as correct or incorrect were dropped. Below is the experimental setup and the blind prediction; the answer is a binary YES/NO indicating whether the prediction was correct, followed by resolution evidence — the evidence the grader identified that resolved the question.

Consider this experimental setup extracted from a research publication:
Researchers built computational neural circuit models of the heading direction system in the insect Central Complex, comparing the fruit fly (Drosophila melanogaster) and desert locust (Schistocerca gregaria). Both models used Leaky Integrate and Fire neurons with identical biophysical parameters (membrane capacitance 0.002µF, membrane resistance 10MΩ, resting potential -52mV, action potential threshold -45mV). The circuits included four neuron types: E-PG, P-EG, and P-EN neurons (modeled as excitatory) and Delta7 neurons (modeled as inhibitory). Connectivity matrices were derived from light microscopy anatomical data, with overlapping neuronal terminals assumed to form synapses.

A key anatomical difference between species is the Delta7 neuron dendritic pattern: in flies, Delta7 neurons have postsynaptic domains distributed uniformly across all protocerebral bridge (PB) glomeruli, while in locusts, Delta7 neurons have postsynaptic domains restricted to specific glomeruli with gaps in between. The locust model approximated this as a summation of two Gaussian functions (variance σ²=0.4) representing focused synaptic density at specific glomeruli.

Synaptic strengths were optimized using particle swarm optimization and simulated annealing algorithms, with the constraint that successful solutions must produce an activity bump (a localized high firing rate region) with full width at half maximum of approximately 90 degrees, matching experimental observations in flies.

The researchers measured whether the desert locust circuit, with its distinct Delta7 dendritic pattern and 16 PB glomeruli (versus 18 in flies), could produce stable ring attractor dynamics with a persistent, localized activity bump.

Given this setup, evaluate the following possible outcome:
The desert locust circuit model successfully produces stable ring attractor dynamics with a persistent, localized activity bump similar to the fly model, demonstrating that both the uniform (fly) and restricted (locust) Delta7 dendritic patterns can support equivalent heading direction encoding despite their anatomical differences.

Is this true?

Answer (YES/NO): YES